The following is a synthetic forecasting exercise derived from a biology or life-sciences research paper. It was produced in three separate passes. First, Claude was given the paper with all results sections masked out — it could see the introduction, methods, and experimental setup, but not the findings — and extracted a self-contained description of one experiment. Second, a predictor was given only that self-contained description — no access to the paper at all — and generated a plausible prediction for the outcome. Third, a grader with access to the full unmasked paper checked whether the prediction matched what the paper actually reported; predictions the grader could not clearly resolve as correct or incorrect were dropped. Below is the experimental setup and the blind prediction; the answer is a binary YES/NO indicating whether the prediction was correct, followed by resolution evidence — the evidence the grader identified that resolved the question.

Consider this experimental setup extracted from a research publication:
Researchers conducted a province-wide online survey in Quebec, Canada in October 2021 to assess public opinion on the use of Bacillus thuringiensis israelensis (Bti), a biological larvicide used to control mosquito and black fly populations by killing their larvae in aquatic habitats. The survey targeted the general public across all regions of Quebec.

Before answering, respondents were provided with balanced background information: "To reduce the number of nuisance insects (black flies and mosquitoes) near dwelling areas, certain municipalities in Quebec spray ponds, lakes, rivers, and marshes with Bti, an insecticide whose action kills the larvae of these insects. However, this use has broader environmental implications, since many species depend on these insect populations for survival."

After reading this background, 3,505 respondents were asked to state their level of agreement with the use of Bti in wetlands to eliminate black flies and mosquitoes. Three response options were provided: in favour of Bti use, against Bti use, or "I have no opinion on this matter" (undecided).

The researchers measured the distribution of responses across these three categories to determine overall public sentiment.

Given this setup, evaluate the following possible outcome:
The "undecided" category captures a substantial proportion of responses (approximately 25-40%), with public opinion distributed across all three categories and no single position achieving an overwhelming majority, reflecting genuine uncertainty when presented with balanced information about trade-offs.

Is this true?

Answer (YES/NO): YES